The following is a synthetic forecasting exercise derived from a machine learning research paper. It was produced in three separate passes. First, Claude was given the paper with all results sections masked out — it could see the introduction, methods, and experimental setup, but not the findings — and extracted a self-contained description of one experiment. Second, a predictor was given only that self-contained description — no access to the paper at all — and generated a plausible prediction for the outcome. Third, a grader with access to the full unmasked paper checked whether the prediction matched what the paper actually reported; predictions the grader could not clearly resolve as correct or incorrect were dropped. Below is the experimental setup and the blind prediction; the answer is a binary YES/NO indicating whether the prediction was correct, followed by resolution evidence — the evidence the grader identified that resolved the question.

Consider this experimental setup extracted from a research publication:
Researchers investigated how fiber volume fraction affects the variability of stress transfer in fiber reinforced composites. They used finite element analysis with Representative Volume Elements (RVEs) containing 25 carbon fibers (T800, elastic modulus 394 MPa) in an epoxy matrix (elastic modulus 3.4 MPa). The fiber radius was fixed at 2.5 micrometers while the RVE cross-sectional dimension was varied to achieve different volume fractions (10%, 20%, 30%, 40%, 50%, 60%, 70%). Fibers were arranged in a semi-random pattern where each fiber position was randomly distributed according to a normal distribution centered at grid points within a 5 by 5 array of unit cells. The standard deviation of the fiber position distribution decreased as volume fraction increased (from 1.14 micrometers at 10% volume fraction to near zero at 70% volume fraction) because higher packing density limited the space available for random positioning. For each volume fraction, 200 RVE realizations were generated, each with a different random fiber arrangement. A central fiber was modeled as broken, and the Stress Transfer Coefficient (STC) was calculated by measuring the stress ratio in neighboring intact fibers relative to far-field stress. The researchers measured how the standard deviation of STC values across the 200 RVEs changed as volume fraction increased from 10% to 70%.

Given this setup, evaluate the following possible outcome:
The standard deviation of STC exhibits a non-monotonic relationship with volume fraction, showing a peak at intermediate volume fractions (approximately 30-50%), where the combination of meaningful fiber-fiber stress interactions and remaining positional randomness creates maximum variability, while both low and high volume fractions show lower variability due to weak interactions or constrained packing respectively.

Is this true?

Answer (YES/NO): YES